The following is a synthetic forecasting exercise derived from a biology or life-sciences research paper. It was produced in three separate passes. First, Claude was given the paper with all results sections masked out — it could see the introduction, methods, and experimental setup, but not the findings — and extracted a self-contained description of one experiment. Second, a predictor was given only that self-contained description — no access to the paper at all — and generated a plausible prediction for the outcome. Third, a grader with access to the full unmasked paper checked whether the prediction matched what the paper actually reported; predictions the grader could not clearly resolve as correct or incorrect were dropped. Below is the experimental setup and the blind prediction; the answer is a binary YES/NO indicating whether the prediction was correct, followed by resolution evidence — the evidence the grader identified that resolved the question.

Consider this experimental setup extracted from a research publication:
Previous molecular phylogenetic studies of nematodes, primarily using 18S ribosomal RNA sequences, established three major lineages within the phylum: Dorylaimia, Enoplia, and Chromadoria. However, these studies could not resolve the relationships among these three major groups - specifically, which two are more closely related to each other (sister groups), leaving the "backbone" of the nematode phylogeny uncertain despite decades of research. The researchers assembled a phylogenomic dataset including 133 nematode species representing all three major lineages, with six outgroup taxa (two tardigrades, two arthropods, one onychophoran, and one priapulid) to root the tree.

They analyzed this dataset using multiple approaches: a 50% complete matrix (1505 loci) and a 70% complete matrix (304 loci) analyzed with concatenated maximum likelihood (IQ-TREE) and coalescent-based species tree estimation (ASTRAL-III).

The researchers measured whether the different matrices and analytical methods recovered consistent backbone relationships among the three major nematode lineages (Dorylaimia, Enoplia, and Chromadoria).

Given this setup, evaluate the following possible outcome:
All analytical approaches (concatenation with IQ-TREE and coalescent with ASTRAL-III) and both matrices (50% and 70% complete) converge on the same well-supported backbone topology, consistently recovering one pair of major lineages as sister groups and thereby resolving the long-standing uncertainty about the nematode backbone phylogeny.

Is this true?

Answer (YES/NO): YES